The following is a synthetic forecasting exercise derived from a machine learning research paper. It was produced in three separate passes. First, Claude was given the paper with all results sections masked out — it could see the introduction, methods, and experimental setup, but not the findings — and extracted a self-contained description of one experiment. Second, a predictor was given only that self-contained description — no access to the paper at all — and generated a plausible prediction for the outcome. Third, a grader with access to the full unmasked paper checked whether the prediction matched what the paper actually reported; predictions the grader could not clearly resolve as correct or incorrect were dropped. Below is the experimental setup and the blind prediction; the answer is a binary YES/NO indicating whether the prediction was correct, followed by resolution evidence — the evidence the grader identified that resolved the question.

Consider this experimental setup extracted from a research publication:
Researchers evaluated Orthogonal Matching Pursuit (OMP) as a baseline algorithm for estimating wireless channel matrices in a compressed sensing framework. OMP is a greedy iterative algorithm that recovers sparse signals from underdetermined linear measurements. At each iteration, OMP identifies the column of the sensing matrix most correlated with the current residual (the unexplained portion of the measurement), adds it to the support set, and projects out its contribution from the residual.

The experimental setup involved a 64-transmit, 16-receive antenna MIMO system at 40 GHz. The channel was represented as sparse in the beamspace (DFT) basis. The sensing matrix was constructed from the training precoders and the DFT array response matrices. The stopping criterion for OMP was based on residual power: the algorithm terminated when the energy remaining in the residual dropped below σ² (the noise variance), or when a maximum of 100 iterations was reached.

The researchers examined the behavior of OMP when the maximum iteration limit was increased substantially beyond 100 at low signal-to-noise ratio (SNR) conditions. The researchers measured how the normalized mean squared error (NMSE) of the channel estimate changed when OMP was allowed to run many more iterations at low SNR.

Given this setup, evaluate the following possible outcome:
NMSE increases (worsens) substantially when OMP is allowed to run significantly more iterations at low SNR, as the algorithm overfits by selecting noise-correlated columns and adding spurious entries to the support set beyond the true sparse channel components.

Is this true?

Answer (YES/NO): YES